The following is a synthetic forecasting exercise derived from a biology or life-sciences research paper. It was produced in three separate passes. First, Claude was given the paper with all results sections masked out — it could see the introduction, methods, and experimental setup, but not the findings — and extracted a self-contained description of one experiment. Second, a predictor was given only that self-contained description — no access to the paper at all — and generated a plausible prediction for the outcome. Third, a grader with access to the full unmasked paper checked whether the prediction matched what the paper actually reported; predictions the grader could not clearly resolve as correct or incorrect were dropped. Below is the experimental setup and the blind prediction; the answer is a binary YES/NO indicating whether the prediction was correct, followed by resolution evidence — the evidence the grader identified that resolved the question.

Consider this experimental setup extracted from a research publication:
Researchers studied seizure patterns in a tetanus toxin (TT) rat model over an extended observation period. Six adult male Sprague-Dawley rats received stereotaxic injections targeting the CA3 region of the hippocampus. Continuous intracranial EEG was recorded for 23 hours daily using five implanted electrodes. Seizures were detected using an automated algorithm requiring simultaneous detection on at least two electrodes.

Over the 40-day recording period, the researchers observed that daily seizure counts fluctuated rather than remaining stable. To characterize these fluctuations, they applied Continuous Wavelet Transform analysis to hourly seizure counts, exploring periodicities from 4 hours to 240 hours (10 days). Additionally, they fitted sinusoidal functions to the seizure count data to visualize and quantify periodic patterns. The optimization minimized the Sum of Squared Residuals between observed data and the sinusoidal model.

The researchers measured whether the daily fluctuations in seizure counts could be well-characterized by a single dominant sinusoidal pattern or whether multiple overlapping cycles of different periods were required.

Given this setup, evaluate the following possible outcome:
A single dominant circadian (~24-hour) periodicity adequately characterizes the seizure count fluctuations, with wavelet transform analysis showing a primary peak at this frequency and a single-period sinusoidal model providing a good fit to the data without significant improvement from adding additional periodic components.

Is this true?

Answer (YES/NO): NO